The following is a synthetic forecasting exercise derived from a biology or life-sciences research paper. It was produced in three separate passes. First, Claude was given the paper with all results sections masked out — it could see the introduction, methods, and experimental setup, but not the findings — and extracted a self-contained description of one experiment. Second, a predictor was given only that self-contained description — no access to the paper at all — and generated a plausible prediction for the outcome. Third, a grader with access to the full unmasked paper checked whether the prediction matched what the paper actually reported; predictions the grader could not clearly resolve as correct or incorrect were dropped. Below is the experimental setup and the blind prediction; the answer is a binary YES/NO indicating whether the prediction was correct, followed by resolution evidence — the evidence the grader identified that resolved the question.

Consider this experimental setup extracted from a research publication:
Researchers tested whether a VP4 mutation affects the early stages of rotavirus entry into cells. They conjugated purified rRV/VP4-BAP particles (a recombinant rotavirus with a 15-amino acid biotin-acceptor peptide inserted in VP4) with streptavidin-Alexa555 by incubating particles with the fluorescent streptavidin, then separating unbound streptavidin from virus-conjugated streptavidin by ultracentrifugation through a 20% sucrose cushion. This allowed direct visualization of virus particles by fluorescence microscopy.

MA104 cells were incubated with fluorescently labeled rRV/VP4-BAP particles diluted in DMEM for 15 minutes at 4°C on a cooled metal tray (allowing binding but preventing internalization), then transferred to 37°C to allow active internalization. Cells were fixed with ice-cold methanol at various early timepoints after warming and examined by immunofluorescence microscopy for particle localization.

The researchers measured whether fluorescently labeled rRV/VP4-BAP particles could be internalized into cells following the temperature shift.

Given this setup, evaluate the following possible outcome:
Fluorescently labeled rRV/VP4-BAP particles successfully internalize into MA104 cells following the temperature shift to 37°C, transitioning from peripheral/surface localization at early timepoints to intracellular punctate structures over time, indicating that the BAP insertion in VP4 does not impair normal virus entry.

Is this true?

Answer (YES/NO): YES